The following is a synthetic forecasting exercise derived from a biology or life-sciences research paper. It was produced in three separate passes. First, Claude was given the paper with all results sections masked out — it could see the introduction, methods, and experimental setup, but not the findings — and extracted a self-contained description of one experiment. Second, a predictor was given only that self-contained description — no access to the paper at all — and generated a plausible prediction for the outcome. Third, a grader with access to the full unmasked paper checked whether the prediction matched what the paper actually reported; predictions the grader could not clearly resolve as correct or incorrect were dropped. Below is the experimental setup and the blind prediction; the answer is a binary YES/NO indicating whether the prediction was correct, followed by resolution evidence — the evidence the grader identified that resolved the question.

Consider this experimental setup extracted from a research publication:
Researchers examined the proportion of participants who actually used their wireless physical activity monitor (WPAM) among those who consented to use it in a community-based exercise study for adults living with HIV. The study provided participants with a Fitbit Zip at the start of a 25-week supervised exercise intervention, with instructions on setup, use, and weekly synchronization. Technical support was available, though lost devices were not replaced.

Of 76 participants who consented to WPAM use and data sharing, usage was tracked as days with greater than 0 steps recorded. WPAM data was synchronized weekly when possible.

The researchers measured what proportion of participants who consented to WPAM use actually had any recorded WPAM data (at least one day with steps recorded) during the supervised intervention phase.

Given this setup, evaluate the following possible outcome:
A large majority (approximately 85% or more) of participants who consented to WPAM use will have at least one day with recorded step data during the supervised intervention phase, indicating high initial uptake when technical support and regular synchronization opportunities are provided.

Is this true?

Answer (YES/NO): NO